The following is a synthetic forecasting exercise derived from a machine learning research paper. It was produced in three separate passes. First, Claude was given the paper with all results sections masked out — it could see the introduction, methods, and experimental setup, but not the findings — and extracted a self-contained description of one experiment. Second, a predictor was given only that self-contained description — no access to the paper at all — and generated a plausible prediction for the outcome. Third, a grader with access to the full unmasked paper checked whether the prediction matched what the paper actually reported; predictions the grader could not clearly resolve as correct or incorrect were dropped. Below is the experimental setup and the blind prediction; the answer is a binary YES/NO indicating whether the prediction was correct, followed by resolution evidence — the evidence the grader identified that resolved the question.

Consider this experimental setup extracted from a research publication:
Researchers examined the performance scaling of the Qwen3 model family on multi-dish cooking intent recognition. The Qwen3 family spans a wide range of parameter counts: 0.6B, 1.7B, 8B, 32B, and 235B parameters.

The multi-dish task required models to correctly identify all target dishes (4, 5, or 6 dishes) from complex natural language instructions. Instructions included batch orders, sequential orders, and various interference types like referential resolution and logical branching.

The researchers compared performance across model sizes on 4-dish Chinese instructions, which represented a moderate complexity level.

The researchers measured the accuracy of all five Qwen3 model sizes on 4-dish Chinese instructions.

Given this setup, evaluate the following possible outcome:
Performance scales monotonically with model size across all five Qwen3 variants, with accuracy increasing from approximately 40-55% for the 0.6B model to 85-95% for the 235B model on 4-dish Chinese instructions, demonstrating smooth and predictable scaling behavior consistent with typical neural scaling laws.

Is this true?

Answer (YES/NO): NO